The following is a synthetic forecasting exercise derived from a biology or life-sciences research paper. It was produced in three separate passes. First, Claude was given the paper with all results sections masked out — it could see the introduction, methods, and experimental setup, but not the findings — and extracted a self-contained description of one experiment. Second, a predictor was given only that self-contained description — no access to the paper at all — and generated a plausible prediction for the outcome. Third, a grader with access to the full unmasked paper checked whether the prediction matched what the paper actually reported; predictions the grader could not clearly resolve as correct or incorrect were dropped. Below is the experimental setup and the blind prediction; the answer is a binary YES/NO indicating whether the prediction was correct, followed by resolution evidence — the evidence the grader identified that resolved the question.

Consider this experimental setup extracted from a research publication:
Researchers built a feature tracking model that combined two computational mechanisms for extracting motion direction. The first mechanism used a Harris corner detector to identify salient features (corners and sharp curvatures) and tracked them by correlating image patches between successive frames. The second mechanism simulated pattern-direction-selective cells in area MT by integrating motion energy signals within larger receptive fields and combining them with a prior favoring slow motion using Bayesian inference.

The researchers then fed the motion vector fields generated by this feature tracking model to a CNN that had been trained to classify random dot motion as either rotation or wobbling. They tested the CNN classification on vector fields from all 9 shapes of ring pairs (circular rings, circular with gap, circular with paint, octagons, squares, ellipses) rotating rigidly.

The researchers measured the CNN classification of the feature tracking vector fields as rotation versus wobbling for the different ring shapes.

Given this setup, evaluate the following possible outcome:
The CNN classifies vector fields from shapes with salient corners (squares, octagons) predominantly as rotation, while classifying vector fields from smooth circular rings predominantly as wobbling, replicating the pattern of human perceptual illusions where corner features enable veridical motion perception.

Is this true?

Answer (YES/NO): NO